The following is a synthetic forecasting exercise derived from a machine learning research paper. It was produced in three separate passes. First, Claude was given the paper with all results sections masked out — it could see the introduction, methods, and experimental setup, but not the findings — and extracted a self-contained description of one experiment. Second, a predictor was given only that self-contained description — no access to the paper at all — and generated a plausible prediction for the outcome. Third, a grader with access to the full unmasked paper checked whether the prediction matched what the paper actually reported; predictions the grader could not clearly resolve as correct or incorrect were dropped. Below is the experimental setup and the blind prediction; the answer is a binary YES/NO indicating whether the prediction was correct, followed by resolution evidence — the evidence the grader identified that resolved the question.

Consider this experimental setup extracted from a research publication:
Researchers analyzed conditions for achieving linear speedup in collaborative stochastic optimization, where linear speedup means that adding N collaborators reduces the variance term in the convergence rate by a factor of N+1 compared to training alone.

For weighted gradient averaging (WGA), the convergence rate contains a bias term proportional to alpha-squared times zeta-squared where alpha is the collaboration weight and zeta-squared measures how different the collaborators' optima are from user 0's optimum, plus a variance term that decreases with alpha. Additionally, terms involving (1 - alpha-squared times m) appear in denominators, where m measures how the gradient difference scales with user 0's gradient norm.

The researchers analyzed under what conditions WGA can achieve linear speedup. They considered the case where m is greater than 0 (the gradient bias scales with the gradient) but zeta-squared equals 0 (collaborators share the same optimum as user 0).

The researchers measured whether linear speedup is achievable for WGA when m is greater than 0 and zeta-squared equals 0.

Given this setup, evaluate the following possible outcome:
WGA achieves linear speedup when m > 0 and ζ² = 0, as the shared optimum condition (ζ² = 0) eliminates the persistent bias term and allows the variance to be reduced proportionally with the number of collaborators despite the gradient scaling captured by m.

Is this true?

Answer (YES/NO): NO